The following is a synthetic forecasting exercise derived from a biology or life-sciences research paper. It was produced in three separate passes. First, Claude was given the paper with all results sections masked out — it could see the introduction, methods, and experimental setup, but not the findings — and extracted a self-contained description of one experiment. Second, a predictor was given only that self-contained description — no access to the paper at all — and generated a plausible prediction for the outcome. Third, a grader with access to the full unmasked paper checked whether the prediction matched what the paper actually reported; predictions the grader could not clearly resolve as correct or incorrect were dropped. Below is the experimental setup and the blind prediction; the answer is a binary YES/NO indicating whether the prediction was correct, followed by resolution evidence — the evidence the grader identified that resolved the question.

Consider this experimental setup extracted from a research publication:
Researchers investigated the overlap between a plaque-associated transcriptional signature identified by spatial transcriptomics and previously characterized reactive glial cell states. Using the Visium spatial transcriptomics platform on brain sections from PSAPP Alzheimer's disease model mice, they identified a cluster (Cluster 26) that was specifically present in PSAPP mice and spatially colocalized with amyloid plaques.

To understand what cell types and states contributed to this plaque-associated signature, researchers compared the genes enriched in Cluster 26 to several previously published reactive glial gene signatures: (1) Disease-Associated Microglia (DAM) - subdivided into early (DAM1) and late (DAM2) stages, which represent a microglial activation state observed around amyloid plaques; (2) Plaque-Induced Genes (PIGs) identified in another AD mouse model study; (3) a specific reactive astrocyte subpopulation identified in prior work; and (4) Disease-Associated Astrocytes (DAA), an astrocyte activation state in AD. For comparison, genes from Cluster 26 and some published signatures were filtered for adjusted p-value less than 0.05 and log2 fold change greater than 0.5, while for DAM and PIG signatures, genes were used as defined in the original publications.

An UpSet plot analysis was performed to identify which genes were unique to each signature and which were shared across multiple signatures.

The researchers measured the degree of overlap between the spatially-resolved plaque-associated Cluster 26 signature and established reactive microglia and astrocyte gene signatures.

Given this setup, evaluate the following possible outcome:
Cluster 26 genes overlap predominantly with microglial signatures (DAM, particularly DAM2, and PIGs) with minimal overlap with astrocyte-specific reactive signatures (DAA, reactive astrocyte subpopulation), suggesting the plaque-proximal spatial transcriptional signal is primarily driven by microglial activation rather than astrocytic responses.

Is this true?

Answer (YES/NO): NO